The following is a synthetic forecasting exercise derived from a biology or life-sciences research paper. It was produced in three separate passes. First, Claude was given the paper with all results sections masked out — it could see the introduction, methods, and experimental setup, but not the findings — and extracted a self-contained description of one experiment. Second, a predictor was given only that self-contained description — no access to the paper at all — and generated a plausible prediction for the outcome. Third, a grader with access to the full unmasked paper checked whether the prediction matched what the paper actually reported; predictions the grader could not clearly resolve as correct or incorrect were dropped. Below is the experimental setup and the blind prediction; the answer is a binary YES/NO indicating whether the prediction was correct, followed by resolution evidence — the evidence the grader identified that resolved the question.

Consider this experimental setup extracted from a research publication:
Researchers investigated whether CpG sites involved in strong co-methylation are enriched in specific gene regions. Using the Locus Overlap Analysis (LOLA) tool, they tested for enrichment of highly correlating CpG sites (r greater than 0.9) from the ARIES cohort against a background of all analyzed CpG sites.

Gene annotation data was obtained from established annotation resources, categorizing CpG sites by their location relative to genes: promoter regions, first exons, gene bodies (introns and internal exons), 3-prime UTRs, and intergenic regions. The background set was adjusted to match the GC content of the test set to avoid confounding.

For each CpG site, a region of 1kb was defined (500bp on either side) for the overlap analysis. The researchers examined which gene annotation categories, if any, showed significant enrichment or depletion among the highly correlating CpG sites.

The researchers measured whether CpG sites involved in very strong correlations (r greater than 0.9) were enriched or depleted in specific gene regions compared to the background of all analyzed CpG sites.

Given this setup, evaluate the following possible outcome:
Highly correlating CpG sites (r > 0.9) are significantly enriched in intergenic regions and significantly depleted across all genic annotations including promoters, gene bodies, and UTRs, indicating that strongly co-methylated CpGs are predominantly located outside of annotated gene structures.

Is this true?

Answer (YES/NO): NO